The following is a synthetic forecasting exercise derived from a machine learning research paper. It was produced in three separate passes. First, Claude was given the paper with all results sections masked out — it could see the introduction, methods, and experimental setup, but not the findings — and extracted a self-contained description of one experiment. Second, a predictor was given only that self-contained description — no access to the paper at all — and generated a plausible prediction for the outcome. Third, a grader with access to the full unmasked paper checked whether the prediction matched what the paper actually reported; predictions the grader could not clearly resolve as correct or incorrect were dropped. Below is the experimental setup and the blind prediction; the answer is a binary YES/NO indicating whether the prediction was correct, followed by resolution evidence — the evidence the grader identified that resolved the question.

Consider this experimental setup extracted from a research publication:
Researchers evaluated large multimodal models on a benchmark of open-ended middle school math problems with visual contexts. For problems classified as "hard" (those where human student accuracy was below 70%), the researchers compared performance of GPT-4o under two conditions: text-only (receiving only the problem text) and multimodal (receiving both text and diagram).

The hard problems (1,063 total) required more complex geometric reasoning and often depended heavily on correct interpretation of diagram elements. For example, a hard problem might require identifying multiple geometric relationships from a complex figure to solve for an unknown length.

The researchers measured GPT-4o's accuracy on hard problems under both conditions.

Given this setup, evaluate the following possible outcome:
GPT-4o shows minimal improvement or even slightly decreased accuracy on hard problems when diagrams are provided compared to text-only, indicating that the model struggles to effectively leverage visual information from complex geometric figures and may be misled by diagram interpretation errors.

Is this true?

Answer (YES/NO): NO